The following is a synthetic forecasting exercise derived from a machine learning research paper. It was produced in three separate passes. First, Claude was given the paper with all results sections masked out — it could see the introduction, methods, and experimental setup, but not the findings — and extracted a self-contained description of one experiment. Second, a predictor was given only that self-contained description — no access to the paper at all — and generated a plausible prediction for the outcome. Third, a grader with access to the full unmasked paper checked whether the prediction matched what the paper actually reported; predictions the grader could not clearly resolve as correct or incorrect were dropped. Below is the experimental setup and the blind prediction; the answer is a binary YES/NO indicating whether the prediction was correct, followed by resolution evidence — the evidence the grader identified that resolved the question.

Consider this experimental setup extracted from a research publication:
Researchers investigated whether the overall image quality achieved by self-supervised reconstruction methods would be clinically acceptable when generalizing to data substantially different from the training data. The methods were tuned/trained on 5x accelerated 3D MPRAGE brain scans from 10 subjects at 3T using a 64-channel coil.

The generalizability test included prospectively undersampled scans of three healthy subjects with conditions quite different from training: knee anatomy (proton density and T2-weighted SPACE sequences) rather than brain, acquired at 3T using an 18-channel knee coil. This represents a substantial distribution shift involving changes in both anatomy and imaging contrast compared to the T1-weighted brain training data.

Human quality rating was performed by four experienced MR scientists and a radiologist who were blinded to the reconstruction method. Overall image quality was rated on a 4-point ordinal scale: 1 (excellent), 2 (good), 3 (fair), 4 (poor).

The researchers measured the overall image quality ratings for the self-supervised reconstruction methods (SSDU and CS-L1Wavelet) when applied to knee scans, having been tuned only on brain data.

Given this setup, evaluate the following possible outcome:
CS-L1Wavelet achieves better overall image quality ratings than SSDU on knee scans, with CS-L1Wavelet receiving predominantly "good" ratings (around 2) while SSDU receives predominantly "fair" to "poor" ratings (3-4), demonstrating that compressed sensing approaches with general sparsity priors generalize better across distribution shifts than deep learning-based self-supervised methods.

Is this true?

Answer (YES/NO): NO